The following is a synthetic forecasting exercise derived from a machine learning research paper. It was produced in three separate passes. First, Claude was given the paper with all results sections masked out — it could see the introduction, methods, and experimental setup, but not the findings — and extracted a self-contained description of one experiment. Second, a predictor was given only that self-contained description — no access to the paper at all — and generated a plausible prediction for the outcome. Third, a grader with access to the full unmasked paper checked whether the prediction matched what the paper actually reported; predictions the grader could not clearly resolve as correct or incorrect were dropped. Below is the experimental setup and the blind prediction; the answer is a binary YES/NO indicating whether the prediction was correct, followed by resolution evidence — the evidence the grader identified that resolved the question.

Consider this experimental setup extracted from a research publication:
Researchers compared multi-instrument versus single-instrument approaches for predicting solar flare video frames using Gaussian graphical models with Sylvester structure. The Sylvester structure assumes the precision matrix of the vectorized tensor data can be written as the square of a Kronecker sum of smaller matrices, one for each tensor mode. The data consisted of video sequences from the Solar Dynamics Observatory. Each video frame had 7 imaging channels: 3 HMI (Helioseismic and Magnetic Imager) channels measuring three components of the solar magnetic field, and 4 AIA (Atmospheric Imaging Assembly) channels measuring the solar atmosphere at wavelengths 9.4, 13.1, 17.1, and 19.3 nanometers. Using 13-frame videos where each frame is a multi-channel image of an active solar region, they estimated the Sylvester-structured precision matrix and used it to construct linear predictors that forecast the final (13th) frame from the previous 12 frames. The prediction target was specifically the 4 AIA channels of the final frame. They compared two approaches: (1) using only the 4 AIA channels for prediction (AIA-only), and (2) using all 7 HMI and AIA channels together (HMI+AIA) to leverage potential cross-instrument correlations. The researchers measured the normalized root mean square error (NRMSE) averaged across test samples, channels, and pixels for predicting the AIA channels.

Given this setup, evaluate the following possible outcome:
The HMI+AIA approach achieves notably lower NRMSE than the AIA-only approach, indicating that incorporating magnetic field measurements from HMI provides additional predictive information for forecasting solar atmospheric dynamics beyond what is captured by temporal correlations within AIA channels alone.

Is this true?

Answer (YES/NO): YES